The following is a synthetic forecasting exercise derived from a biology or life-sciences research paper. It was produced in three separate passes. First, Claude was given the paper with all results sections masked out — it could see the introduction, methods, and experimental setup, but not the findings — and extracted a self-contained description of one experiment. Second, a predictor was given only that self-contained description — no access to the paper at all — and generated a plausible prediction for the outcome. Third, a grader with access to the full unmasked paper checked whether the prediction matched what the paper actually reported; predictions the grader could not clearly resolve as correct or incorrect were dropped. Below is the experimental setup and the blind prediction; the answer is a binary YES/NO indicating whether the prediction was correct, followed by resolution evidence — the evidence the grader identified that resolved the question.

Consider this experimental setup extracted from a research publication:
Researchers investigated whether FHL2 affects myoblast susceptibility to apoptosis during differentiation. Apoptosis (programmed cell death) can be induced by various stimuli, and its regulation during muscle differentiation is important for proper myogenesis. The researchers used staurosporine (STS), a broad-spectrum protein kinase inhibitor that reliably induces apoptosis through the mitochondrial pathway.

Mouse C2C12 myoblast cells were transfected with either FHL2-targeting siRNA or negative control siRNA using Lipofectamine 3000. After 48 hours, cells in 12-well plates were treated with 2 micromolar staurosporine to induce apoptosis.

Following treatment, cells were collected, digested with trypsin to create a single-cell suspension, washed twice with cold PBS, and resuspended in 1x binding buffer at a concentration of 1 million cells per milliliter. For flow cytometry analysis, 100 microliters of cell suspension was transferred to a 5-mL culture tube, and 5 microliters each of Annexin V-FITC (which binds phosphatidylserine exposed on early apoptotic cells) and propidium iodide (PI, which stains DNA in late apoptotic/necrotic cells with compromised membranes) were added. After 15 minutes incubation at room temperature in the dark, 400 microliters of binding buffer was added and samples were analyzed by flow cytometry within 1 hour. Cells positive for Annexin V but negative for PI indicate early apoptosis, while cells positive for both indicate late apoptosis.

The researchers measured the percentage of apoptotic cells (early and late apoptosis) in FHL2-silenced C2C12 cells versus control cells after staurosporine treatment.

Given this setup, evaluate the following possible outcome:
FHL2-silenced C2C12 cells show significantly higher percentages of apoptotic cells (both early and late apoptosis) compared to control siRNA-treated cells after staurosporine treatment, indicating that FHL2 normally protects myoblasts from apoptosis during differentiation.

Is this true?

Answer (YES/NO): YES